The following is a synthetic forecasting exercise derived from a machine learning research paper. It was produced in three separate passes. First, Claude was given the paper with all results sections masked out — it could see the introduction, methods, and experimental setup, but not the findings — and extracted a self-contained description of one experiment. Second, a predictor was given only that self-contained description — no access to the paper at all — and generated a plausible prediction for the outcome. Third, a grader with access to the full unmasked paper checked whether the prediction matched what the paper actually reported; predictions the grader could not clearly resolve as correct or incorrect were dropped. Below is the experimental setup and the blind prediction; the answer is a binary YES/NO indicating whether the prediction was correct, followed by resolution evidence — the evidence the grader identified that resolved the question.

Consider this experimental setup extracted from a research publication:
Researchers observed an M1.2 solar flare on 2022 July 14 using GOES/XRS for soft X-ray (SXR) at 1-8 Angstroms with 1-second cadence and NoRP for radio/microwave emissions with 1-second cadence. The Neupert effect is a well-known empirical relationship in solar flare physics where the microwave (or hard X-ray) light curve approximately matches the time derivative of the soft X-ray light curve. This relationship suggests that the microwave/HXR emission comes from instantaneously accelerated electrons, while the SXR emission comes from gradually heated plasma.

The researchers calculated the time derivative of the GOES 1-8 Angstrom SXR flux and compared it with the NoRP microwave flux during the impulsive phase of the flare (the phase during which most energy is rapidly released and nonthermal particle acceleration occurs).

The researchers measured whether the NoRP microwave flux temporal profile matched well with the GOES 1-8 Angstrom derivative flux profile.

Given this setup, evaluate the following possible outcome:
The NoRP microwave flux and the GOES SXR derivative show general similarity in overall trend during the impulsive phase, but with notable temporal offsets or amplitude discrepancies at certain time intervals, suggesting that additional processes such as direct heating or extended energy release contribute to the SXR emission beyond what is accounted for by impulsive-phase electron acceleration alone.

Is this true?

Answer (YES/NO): NO